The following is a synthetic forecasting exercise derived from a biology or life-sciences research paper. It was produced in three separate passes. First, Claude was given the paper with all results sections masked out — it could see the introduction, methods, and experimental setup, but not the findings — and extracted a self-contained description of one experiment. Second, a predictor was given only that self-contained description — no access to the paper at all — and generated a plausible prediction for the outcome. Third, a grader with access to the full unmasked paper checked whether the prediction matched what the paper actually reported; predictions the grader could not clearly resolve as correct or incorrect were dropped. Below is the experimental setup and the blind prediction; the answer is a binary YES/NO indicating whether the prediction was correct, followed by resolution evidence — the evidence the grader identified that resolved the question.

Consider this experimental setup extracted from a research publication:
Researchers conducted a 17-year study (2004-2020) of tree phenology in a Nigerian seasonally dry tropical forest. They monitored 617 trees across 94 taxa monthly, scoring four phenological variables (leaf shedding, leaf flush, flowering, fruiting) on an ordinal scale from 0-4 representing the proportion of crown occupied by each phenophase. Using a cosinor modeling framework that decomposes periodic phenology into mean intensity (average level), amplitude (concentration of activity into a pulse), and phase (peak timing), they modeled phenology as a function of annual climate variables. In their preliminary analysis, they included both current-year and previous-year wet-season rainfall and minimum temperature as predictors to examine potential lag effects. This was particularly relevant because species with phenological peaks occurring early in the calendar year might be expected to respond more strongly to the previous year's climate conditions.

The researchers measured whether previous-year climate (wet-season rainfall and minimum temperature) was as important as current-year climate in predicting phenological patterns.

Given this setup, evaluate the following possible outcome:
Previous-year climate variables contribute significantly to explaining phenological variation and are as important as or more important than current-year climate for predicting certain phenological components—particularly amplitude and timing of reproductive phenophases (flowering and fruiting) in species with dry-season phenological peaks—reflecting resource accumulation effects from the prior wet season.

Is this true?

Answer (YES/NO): NO